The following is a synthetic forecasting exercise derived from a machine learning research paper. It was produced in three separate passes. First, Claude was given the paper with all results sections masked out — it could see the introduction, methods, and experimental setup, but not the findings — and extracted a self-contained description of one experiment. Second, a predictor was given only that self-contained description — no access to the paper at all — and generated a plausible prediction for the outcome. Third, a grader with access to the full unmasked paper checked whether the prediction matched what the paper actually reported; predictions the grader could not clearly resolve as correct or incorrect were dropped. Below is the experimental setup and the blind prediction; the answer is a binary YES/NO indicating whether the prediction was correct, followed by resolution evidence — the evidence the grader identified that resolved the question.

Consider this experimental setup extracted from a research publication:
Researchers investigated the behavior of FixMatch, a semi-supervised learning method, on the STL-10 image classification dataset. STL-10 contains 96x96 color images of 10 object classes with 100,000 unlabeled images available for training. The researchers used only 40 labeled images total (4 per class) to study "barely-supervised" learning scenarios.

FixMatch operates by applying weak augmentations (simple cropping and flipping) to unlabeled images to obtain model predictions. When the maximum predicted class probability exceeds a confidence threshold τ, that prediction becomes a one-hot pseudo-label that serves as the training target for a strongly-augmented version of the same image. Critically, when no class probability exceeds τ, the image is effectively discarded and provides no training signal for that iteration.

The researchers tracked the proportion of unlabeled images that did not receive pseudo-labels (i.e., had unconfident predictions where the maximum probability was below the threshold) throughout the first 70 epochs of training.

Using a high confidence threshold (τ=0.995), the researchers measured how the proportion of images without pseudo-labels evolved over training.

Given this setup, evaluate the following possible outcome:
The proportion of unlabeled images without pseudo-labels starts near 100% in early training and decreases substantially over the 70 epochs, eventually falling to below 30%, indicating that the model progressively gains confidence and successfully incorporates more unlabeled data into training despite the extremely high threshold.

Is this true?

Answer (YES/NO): NO